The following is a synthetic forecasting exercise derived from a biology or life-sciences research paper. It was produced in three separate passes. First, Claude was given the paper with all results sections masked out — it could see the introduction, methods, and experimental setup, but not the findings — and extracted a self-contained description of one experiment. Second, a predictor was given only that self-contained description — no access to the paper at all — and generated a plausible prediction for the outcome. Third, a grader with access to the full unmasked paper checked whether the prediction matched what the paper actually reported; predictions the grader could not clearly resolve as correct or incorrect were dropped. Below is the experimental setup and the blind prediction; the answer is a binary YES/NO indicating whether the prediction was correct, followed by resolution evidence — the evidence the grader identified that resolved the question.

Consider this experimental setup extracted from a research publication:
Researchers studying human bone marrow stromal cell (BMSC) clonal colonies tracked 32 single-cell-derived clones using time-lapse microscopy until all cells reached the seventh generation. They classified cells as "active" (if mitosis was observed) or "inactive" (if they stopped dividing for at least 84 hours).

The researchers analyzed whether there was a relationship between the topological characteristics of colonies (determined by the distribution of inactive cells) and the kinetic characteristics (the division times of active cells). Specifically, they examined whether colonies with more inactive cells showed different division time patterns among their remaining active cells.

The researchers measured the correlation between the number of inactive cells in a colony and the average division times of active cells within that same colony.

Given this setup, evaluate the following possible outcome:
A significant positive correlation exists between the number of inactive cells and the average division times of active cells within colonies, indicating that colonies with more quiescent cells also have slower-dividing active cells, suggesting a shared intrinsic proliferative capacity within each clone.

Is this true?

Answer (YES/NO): YES